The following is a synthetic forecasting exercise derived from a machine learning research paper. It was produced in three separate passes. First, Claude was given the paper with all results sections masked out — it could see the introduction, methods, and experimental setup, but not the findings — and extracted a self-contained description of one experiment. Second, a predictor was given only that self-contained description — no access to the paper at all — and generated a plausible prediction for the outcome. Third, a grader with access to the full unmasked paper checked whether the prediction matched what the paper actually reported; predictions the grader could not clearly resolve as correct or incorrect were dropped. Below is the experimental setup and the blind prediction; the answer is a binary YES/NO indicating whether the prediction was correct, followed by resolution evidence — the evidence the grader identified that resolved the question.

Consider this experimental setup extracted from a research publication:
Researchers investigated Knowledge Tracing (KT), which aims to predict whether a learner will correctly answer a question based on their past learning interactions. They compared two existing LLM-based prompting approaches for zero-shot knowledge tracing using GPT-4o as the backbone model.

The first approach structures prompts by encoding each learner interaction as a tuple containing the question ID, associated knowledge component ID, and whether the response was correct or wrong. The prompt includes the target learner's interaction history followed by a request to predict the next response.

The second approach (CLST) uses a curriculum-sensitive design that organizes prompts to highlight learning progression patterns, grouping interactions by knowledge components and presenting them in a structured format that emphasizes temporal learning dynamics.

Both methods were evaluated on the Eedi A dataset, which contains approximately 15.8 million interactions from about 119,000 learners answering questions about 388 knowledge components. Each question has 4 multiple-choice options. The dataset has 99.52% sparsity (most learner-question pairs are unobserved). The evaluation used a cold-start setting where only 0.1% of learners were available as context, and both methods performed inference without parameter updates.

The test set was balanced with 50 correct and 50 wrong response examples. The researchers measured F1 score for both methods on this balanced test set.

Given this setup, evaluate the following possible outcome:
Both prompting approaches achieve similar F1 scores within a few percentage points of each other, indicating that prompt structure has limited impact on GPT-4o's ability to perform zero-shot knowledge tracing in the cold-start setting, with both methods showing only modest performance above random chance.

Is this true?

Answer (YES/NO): NO